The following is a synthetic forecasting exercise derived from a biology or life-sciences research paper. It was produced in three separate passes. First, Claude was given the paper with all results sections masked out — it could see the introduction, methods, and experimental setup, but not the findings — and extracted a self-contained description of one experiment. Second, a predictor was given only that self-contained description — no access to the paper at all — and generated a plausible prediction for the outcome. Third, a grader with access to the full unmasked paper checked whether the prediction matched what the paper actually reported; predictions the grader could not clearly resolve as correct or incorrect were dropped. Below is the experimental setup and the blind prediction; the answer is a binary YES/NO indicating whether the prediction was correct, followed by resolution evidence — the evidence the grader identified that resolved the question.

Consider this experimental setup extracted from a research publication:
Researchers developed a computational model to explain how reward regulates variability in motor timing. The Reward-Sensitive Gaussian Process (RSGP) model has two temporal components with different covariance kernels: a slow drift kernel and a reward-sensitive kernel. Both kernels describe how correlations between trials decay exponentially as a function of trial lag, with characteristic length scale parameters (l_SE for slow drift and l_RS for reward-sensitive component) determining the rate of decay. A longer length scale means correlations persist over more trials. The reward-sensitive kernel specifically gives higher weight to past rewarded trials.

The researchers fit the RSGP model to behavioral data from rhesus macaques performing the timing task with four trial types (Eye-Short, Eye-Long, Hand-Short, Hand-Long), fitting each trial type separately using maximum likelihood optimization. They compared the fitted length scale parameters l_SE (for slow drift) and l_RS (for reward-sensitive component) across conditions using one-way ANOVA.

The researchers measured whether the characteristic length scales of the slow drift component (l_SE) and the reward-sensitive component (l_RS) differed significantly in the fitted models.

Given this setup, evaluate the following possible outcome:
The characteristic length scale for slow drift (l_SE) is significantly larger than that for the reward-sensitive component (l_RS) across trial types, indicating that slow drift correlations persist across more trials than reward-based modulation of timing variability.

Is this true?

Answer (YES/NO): YES